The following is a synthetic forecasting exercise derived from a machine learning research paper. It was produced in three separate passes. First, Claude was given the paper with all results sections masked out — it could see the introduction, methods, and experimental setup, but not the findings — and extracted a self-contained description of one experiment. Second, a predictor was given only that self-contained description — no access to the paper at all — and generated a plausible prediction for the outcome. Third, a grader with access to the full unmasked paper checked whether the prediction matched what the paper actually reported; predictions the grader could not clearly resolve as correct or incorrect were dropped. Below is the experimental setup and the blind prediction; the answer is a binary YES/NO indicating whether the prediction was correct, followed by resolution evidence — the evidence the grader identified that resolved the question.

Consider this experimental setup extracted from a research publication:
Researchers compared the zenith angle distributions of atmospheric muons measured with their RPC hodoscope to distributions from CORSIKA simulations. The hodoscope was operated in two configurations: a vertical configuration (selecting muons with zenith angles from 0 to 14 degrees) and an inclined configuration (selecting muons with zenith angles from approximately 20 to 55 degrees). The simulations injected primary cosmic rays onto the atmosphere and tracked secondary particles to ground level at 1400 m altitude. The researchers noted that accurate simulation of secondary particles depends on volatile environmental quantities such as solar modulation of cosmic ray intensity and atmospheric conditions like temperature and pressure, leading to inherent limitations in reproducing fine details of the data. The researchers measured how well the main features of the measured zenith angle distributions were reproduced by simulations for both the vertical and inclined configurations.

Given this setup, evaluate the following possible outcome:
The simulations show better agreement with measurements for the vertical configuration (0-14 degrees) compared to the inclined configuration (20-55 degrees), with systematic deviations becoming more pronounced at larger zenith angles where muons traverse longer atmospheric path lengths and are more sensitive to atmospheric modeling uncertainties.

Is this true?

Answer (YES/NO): NO